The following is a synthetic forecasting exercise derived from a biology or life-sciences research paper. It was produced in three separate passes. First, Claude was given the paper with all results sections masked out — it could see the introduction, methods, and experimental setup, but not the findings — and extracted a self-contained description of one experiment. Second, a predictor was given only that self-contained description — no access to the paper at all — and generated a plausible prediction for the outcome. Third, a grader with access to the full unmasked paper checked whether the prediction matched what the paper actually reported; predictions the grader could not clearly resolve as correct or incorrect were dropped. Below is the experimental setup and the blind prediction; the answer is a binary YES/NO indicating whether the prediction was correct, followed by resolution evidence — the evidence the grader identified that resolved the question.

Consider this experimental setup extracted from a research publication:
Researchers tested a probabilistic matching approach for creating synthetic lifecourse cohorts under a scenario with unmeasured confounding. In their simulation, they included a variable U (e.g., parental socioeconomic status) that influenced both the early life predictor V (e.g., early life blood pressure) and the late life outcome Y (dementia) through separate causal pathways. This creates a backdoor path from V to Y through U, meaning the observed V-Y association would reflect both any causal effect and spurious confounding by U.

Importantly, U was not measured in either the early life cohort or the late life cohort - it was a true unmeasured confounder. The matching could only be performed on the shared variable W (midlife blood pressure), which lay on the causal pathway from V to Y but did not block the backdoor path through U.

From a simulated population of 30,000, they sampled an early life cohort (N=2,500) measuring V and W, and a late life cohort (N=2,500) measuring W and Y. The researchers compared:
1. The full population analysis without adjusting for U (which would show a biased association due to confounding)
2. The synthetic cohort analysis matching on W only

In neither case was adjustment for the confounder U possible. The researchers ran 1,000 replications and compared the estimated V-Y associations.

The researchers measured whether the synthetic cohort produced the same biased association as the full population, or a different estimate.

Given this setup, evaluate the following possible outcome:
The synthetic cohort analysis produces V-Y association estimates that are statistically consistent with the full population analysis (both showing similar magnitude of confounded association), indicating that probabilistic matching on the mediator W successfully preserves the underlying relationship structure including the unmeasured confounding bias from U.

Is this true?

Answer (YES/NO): YES